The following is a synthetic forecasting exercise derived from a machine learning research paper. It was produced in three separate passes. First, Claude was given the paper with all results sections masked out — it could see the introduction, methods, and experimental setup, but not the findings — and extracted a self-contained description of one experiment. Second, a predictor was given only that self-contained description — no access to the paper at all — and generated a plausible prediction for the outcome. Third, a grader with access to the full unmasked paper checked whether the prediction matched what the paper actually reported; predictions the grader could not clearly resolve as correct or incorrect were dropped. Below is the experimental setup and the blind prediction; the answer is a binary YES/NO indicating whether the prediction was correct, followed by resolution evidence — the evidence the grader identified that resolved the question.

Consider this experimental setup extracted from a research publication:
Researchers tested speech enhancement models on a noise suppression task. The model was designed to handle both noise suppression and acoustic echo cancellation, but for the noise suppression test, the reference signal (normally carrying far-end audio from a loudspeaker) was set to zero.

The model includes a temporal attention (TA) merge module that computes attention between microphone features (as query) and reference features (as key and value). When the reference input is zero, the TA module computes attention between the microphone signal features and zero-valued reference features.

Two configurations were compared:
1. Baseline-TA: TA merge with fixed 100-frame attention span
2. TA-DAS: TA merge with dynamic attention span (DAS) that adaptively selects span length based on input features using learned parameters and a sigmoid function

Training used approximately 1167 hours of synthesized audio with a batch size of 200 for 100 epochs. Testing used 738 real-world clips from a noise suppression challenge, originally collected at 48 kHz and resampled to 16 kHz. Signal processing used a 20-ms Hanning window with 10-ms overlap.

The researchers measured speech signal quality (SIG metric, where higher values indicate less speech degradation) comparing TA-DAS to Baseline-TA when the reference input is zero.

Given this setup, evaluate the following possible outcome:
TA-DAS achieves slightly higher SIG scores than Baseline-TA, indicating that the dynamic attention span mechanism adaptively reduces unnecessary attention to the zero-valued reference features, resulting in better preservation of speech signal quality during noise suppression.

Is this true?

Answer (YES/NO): YES